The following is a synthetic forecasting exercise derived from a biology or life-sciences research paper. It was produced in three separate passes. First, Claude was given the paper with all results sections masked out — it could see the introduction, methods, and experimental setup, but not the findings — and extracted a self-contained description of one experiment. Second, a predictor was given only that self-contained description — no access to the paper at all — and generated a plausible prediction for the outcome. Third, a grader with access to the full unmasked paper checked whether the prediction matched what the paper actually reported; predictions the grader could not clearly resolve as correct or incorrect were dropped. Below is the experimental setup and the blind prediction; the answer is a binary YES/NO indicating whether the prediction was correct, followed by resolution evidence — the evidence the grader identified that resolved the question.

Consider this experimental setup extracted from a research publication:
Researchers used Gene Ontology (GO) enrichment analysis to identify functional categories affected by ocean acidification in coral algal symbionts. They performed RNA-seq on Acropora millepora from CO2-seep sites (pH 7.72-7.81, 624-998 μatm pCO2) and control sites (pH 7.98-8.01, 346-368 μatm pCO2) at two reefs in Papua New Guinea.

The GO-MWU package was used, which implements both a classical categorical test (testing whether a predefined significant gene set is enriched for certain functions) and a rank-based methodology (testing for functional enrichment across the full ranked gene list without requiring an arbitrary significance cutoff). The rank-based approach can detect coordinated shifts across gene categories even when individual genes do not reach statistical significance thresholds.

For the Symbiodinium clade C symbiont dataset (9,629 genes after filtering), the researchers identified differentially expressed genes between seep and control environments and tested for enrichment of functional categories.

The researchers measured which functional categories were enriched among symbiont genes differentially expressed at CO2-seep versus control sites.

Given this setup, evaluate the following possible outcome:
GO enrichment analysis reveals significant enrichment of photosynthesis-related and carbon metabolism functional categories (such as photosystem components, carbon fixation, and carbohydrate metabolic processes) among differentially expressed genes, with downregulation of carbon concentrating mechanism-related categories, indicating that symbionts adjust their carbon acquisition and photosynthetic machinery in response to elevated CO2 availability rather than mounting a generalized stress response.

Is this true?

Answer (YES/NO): NO